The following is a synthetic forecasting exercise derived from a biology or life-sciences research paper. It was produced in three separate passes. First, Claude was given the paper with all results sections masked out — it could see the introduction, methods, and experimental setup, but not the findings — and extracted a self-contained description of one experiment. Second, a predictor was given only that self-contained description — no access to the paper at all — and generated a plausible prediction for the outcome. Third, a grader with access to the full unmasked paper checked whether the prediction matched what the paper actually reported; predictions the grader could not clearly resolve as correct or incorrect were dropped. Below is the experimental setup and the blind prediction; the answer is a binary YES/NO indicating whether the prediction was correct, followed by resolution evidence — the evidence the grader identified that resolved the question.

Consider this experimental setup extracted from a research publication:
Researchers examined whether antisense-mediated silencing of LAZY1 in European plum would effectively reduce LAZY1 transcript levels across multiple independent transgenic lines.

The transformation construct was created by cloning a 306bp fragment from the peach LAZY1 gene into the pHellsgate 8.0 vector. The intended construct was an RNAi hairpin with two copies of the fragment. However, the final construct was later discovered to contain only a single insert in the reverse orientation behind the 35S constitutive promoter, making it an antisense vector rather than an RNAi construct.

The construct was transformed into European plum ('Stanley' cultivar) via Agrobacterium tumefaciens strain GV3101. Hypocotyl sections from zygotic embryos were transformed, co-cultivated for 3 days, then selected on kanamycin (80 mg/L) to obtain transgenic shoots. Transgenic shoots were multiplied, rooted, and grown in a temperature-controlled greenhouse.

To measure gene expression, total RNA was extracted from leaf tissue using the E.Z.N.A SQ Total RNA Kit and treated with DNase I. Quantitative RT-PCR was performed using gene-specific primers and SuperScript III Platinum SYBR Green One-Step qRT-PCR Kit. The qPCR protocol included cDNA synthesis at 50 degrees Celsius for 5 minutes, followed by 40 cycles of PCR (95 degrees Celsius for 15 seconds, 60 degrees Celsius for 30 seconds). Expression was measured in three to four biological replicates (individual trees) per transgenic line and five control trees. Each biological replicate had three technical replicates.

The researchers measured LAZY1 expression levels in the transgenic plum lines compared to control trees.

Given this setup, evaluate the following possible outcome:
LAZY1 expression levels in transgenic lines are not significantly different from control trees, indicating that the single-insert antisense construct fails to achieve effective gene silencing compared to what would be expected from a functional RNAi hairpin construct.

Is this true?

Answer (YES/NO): NO